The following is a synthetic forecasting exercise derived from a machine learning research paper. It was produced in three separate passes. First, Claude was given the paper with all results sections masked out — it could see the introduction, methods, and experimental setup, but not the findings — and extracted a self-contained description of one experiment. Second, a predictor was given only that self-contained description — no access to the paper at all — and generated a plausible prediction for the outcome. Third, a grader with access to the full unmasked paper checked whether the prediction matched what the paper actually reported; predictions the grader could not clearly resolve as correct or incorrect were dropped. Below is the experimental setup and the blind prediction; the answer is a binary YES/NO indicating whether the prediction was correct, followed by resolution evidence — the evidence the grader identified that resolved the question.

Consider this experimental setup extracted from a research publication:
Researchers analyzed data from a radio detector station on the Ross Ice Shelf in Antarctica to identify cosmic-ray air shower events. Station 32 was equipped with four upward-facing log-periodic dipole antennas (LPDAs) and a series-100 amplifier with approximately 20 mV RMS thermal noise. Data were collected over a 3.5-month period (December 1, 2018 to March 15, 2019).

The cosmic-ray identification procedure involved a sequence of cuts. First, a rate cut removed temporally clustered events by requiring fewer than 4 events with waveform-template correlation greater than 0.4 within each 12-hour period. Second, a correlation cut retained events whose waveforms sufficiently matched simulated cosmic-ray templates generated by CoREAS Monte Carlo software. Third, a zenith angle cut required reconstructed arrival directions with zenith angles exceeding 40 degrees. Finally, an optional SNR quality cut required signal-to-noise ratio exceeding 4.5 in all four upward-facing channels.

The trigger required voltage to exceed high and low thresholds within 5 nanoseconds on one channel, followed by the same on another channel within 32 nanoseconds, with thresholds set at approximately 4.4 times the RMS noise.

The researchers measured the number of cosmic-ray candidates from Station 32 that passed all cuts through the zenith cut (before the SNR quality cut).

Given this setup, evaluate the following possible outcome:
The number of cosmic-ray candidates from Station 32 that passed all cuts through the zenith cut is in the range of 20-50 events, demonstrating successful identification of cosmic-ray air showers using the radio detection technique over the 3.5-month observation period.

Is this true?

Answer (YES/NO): NO